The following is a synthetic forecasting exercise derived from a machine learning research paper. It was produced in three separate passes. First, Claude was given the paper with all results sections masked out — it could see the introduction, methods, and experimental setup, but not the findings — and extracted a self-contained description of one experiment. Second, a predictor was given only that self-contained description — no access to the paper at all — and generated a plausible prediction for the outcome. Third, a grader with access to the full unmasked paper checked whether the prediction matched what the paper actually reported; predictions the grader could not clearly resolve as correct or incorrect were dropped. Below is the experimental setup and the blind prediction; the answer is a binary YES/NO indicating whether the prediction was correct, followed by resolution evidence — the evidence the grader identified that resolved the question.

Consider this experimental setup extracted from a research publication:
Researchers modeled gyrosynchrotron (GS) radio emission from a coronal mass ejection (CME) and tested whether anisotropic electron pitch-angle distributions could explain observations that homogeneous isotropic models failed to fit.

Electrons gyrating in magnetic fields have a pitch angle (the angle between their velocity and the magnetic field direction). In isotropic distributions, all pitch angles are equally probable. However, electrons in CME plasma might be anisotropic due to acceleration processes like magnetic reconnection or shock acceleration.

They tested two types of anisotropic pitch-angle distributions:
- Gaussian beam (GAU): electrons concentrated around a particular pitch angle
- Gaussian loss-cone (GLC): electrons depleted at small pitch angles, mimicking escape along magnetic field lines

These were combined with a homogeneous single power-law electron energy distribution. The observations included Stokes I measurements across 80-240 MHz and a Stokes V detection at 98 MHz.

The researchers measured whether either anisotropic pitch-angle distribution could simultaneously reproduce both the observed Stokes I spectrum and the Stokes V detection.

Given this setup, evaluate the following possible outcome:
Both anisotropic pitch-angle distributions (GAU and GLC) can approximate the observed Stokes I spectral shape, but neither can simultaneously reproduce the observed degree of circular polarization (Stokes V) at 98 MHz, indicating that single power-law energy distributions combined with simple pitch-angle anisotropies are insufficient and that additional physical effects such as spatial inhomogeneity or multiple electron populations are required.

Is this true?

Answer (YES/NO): NO